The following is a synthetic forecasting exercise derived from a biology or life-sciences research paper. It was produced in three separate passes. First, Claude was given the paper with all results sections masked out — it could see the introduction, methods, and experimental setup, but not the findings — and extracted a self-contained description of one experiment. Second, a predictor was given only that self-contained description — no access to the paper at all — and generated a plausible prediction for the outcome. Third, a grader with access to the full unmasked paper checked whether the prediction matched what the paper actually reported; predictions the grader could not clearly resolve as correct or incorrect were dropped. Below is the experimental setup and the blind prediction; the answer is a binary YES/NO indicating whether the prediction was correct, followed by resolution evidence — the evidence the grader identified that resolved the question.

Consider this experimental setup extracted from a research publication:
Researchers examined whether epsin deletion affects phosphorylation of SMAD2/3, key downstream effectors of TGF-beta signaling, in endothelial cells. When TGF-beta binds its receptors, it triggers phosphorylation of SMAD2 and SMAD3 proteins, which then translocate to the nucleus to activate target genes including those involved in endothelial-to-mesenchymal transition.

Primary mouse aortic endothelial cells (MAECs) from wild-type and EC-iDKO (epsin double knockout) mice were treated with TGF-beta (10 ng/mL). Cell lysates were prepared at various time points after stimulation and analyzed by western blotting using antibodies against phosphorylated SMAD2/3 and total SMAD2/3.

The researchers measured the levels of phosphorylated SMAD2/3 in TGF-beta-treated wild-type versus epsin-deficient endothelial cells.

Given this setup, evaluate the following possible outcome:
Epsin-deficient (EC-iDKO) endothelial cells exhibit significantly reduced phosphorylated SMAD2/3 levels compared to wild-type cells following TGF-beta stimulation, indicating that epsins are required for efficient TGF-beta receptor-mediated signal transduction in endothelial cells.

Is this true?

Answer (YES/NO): YES